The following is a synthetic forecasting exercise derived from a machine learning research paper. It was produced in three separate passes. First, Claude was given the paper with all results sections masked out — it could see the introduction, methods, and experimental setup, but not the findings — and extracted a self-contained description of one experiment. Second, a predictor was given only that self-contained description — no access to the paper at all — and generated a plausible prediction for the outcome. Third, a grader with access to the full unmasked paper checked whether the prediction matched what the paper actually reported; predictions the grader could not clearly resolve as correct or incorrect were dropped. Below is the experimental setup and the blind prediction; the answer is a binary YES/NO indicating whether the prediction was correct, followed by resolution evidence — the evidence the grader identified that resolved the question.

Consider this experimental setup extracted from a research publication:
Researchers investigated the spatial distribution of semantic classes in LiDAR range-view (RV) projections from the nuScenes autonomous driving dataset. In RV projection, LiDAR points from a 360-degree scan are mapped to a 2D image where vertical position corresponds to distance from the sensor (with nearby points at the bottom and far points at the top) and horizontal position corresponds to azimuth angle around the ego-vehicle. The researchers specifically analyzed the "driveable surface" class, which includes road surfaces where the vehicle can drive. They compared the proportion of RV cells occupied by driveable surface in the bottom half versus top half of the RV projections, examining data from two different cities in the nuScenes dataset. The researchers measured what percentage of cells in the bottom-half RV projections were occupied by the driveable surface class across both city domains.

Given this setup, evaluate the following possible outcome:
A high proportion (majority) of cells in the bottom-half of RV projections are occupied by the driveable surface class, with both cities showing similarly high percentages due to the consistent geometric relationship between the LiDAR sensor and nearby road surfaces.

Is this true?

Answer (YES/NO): YES